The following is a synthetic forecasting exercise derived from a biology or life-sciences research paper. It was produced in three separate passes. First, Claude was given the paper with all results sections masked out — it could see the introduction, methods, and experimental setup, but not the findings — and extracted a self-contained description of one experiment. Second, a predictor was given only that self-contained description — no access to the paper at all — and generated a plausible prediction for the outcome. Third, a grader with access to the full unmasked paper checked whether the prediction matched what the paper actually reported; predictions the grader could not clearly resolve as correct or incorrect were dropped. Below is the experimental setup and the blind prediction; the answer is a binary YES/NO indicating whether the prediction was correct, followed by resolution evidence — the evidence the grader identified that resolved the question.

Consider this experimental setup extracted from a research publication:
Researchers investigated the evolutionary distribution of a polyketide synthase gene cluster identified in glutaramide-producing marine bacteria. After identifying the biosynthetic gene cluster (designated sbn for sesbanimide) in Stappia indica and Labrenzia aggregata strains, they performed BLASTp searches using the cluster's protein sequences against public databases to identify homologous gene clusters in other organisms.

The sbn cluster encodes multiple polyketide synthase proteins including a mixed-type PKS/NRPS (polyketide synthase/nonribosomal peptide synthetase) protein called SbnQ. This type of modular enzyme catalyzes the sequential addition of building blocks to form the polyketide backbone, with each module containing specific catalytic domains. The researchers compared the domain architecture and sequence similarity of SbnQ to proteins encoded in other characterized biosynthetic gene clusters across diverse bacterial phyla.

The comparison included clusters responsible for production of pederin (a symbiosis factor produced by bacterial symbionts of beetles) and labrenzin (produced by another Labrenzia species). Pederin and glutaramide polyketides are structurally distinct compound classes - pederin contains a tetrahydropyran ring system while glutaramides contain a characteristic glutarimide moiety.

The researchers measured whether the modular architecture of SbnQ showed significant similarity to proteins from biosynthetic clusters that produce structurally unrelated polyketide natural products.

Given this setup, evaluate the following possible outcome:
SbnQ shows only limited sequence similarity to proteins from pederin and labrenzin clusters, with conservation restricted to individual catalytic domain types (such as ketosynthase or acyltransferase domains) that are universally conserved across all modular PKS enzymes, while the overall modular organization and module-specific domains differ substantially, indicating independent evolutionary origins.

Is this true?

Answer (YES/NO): NO